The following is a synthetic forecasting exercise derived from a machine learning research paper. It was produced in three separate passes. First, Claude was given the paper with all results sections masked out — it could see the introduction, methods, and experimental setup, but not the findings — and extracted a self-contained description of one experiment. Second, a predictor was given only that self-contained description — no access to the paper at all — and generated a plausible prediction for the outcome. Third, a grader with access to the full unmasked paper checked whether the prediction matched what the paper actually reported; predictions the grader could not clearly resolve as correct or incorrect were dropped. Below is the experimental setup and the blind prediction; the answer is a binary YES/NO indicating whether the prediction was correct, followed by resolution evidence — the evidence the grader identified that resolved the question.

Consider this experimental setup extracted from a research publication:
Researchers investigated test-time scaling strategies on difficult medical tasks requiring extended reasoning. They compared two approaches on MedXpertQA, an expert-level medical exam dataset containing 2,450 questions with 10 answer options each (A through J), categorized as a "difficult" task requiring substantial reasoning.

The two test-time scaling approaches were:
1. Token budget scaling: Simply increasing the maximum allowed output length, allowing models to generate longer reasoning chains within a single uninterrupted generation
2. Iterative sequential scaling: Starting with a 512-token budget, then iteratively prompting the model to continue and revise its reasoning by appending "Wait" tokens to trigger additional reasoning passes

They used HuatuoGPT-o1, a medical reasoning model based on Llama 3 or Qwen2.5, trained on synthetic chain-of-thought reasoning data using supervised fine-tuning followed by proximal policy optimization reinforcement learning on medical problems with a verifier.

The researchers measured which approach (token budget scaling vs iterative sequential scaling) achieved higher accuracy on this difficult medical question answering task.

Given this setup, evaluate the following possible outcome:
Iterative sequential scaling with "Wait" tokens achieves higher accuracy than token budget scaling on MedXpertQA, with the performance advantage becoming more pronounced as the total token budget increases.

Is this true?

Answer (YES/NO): NO